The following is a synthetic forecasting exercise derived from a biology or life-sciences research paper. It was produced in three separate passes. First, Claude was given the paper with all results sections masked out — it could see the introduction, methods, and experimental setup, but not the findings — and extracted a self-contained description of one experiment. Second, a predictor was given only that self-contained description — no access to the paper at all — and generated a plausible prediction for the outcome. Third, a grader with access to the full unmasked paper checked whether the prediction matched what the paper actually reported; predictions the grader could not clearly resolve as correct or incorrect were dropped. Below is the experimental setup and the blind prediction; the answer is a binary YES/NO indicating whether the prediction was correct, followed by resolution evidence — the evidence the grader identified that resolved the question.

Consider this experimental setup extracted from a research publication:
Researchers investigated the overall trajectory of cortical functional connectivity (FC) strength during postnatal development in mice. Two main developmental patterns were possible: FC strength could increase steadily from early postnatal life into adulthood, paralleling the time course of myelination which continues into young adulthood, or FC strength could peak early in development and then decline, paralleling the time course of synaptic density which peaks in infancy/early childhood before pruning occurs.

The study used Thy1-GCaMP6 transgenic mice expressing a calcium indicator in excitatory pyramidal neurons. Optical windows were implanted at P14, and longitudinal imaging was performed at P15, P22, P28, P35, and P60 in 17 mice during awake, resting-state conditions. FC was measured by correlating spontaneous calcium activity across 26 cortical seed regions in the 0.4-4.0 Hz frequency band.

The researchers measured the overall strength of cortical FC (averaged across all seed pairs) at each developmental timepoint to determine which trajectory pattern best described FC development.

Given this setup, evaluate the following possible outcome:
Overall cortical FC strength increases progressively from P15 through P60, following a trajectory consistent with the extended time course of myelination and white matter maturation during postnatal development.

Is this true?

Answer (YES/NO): NO